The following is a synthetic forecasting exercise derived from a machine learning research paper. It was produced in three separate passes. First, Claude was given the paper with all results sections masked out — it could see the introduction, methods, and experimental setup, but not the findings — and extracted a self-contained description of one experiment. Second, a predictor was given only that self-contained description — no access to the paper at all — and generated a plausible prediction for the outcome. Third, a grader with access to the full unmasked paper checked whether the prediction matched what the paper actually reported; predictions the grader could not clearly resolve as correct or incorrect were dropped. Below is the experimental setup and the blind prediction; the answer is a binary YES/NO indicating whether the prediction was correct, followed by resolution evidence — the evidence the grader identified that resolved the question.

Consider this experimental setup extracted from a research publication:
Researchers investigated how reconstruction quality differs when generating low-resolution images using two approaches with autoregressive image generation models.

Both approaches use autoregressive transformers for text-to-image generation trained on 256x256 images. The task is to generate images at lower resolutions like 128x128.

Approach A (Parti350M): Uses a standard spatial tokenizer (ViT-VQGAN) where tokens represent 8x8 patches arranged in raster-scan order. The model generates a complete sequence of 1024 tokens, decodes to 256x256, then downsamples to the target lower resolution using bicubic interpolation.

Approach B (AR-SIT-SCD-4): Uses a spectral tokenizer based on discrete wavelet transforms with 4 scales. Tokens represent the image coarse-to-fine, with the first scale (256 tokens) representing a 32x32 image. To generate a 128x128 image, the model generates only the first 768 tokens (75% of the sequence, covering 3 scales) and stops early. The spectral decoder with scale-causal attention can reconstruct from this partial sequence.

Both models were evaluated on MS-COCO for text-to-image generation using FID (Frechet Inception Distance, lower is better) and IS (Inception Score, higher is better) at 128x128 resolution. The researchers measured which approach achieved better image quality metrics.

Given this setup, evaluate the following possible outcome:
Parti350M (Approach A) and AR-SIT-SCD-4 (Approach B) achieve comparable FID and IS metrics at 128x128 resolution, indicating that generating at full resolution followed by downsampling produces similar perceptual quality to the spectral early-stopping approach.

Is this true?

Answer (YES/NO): NO